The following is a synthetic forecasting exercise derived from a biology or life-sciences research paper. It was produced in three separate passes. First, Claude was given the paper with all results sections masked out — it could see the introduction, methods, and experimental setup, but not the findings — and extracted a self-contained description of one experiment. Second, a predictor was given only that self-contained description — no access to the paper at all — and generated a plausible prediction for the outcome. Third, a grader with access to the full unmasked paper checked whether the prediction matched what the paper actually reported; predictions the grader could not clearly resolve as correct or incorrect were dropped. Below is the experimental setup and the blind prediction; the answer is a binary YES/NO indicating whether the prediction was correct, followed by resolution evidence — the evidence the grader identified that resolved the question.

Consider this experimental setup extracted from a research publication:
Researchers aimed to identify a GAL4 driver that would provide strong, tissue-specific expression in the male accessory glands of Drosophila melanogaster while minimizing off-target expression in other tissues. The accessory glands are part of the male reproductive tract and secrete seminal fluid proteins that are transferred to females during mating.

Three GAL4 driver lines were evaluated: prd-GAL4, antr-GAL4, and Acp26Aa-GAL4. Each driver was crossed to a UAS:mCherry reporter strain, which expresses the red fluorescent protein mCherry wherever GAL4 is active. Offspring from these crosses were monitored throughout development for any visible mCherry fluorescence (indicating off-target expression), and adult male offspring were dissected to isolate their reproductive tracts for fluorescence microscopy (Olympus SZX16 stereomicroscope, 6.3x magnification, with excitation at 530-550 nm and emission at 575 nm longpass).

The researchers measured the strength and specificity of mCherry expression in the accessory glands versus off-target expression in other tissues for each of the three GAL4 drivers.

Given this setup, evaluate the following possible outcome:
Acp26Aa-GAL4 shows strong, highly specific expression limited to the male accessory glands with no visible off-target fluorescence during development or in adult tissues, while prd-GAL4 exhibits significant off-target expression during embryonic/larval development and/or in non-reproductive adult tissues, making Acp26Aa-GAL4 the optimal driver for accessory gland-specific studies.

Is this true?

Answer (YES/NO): NO